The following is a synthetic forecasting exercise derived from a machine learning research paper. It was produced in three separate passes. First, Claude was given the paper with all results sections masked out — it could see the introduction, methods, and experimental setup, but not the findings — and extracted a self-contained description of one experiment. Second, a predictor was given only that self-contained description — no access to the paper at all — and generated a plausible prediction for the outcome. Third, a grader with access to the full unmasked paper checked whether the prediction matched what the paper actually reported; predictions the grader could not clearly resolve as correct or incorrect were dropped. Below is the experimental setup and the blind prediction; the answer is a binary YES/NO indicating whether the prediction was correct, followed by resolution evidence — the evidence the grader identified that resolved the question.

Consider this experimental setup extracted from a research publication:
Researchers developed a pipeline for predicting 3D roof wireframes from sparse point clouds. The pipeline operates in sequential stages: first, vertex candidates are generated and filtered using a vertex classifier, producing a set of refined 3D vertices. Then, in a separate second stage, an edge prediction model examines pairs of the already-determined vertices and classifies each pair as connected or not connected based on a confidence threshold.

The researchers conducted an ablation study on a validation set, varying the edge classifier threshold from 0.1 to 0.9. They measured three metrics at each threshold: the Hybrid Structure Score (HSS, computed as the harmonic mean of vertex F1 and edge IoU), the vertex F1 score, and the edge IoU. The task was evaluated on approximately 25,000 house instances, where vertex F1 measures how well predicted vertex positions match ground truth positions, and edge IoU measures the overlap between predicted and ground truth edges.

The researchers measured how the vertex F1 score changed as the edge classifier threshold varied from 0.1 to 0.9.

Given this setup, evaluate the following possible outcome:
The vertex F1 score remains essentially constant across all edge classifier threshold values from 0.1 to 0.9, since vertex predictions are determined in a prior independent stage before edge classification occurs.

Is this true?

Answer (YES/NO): YES